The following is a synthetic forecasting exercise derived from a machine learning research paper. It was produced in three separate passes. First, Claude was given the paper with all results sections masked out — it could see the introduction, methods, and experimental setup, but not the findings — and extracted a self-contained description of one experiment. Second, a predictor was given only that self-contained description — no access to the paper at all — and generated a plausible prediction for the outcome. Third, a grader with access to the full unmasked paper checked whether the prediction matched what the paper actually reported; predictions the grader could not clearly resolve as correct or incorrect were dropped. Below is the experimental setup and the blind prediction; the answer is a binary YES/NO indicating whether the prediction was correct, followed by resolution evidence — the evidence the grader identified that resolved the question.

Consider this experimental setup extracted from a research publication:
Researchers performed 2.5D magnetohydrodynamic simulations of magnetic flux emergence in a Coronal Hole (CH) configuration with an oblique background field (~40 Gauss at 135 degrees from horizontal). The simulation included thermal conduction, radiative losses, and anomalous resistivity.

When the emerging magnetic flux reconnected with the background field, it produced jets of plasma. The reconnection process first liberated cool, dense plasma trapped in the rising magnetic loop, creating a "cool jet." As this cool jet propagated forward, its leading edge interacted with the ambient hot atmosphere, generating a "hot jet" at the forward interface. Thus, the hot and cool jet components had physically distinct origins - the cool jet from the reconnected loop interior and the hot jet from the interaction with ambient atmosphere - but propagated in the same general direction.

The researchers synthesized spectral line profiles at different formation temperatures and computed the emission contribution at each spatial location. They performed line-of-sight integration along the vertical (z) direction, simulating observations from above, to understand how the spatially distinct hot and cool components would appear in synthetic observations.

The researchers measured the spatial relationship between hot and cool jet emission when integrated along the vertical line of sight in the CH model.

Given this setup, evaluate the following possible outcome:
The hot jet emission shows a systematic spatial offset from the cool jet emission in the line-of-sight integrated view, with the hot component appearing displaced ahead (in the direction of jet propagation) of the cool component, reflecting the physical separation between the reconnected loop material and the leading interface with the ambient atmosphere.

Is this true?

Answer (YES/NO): NO